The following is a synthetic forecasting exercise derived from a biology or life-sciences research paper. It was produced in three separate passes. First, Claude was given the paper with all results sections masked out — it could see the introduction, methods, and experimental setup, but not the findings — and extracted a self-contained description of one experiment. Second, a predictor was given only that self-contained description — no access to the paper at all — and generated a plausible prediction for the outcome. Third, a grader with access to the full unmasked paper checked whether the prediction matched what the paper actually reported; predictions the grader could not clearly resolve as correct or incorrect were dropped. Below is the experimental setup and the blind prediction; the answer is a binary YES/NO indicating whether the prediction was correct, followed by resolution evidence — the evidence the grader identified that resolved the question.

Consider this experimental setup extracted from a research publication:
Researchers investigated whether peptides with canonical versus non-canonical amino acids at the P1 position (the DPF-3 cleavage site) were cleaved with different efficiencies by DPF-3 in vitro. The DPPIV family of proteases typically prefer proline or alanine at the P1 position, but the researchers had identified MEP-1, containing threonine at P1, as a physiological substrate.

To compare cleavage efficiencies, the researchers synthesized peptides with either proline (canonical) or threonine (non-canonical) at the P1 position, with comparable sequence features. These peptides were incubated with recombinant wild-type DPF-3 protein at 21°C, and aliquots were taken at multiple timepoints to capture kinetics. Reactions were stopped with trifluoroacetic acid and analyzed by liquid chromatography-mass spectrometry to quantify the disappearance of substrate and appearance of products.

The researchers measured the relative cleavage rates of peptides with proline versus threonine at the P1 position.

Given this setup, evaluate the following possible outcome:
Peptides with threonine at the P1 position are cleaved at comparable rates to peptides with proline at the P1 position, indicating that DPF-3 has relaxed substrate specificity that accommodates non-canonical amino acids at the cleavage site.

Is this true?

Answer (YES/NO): NO